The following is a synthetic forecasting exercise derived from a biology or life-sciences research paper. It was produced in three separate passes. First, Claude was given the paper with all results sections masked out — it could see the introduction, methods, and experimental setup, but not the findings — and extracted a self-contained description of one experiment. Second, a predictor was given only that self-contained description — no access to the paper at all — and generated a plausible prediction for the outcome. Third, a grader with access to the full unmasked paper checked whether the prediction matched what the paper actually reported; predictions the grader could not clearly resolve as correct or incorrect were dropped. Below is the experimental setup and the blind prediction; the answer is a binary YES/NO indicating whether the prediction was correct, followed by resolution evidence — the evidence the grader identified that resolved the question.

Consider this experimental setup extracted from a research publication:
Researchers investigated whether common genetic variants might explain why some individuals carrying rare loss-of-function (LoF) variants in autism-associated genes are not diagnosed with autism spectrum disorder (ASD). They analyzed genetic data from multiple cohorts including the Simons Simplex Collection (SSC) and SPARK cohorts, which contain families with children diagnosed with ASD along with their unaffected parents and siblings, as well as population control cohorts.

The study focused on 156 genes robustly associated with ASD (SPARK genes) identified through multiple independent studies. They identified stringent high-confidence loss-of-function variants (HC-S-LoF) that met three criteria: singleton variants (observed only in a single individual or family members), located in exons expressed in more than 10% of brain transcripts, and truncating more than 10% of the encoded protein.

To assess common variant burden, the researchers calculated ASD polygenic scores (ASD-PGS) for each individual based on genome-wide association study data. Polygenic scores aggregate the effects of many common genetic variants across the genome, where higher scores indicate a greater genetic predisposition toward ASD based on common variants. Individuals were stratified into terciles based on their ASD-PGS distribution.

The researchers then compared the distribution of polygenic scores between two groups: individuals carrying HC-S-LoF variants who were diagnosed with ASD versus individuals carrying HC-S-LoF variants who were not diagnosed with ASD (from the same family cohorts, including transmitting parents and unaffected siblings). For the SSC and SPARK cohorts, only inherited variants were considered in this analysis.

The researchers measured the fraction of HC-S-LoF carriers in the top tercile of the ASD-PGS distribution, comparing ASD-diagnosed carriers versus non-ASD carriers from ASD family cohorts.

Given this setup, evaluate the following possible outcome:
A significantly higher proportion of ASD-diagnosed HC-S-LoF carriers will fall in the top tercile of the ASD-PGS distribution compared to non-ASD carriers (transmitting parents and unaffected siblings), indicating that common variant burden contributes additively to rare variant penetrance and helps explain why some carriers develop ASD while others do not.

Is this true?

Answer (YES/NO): YES